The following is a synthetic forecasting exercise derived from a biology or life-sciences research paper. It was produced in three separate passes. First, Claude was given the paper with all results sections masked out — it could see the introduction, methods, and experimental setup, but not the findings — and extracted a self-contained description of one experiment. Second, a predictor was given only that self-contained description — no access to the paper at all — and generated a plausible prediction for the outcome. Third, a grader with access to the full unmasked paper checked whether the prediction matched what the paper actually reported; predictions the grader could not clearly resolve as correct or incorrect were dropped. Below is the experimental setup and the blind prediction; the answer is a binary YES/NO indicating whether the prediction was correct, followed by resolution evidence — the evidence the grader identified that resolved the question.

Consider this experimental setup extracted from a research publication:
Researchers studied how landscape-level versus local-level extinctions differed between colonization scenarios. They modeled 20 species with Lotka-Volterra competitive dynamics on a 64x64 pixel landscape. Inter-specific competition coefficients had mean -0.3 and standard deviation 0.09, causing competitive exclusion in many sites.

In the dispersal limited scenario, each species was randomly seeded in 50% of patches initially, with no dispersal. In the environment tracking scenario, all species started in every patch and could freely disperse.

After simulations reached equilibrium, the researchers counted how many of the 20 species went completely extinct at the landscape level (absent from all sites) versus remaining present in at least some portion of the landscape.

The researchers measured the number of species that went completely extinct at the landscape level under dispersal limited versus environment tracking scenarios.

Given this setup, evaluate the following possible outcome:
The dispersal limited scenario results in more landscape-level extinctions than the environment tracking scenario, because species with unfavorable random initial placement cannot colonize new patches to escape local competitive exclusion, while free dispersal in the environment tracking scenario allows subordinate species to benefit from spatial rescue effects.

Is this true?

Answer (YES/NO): NO